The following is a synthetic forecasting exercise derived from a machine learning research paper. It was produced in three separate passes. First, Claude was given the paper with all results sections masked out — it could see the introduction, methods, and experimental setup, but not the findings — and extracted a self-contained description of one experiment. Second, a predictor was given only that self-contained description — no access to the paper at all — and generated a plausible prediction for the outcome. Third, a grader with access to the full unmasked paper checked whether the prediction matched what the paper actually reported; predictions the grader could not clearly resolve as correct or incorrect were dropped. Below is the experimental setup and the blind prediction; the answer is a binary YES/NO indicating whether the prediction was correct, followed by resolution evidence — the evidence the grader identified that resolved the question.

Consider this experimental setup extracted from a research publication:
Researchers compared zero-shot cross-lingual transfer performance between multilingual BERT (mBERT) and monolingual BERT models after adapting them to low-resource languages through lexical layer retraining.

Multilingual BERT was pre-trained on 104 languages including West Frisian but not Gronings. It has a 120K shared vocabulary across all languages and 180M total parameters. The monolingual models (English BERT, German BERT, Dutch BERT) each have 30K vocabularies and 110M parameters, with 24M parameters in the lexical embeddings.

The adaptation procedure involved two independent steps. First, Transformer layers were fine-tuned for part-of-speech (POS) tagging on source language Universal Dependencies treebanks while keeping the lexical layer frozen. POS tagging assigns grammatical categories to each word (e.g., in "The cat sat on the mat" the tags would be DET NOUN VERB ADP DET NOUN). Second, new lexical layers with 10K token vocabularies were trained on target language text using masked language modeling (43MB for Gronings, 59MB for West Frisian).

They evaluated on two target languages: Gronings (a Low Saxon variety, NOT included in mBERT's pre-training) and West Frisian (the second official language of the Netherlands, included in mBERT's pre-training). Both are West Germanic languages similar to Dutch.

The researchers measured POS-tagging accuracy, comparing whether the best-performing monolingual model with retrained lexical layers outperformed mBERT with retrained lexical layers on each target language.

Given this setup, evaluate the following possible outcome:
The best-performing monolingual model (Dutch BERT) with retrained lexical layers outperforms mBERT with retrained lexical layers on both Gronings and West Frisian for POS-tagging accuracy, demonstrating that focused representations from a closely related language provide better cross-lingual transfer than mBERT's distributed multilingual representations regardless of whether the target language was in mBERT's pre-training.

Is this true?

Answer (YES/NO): YES